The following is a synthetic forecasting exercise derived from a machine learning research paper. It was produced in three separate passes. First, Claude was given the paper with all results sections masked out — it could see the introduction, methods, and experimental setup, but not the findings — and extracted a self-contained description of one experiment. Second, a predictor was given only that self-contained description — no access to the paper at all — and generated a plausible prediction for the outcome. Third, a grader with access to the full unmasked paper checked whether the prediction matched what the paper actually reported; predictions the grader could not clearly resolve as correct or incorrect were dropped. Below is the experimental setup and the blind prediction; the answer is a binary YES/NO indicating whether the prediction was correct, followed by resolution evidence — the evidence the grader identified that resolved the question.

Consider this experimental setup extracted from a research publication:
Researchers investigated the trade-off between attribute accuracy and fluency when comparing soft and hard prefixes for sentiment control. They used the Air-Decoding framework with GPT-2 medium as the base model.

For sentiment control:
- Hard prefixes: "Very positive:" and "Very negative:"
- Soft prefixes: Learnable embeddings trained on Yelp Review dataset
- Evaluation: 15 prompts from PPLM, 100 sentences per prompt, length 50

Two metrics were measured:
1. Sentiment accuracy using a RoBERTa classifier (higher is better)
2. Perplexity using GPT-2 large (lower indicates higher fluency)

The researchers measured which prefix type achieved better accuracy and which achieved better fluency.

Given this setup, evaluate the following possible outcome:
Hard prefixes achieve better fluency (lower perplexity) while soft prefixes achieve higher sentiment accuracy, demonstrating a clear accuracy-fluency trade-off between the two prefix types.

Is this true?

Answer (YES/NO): NO